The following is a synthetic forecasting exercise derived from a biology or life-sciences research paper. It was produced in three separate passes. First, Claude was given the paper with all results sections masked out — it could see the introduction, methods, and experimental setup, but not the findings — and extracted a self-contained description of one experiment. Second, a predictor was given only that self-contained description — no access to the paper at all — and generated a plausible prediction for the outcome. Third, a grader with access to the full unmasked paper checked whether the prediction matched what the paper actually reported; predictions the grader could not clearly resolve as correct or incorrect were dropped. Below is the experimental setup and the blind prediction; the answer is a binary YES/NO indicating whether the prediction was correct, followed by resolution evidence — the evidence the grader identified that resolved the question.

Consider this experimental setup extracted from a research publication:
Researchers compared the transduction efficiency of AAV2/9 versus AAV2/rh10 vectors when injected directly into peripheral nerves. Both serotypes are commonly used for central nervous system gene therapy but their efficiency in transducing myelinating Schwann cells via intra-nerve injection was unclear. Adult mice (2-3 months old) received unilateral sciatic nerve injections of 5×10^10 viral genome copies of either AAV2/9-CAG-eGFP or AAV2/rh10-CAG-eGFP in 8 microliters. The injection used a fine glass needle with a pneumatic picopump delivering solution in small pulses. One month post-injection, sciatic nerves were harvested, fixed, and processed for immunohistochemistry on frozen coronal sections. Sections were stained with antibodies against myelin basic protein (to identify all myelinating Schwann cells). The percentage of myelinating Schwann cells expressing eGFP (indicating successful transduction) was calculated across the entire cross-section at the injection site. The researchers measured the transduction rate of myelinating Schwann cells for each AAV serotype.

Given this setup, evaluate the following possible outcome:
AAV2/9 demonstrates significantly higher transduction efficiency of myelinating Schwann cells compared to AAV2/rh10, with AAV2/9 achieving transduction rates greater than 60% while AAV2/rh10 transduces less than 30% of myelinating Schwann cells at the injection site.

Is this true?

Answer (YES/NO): NO